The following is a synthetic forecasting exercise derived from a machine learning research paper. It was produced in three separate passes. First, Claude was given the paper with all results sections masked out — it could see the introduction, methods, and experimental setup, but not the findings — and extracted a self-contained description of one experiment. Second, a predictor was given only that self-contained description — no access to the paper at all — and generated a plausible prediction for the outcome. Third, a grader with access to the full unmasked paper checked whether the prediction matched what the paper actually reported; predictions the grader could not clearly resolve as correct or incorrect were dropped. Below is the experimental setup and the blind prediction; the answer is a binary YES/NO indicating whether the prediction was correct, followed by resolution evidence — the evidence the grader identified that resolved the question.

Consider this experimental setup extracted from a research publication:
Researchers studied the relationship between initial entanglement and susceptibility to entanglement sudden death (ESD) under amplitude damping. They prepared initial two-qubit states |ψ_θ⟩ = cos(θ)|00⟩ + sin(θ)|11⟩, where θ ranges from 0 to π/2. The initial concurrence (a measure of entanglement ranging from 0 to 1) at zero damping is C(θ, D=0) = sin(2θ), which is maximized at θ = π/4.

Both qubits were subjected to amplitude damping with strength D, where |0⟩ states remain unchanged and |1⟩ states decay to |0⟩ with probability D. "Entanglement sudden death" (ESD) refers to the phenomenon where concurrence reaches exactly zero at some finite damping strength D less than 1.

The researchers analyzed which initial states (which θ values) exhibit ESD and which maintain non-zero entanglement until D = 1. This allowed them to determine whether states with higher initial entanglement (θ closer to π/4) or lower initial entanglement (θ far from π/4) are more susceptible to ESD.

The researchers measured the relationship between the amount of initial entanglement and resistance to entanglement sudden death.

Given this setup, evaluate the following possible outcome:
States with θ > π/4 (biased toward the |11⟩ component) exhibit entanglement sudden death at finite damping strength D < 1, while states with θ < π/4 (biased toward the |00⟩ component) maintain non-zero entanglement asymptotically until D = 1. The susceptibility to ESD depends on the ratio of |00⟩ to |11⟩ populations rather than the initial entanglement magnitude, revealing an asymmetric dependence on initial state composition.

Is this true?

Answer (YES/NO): YES